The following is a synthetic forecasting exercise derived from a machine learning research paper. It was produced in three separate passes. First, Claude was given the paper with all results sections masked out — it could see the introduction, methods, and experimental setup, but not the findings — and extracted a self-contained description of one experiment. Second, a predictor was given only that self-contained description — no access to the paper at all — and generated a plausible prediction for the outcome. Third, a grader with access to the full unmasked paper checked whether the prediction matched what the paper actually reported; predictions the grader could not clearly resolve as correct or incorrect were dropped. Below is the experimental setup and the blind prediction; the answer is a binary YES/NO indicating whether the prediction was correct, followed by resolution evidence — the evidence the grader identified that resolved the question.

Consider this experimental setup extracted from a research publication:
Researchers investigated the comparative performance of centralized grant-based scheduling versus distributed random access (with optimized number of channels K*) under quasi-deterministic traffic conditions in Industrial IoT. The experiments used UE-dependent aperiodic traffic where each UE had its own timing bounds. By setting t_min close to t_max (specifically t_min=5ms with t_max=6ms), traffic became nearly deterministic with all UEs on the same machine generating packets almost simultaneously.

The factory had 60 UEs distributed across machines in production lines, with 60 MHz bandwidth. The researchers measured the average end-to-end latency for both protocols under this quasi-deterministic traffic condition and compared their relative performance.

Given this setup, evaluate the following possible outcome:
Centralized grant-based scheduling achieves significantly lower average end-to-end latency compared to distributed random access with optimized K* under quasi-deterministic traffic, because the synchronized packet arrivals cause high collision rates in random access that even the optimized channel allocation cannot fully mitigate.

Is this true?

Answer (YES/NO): NO